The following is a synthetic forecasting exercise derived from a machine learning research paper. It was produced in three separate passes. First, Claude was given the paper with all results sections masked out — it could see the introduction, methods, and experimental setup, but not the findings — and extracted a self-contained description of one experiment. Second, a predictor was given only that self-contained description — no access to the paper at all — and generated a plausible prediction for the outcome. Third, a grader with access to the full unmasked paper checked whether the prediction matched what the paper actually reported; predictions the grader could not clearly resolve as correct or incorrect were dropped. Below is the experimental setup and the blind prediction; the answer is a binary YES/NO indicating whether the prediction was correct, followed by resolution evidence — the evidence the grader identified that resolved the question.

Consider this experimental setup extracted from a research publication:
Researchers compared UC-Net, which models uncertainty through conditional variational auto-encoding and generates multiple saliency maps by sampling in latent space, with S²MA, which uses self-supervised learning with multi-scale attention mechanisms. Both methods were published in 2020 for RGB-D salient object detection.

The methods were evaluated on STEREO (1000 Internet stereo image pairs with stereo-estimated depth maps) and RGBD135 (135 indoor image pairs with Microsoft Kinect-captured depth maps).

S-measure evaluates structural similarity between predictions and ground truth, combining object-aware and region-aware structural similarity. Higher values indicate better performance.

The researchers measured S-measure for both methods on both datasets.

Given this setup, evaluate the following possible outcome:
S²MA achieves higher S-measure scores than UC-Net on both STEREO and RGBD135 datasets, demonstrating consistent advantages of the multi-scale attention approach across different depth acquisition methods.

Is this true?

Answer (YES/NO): NO